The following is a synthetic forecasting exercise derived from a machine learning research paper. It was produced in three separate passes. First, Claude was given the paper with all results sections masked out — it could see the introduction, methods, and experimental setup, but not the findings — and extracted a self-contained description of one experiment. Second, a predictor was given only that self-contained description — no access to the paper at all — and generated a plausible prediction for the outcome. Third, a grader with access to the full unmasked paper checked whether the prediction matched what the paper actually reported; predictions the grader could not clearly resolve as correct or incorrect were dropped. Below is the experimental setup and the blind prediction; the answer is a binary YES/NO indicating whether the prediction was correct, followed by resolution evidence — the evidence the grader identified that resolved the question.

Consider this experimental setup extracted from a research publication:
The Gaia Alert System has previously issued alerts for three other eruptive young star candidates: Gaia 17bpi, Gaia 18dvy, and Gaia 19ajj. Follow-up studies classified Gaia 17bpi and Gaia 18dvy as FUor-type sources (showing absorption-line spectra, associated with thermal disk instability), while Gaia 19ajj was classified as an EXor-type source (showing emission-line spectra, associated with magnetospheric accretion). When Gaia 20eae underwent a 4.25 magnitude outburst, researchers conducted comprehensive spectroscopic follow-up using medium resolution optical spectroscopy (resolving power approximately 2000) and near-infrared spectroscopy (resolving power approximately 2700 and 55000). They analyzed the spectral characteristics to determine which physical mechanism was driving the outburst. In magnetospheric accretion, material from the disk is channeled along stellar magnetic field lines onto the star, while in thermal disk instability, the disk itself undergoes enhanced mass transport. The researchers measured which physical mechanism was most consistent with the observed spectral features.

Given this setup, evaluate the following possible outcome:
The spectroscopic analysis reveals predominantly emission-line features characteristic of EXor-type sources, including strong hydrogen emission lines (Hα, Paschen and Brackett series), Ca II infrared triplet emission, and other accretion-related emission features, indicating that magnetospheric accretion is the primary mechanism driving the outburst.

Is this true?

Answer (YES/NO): NO